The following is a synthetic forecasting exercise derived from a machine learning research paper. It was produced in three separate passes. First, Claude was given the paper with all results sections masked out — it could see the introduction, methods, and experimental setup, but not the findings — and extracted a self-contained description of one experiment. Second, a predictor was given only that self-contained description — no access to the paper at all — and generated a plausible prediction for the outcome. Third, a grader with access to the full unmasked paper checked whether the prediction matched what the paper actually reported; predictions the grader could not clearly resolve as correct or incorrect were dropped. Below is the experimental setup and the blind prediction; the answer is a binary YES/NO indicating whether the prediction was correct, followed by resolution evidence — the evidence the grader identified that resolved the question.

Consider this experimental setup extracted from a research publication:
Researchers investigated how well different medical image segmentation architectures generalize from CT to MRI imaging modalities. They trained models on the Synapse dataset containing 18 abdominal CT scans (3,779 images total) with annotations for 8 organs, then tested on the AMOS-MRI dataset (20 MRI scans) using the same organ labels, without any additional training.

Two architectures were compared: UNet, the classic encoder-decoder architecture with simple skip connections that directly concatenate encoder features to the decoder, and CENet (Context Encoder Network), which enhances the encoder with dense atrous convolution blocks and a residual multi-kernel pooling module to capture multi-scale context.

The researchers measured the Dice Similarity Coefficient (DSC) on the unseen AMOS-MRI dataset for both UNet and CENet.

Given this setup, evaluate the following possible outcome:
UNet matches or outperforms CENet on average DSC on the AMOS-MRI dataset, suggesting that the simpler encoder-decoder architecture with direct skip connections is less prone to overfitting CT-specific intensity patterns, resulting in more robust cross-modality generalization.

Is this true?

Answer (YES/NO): NO